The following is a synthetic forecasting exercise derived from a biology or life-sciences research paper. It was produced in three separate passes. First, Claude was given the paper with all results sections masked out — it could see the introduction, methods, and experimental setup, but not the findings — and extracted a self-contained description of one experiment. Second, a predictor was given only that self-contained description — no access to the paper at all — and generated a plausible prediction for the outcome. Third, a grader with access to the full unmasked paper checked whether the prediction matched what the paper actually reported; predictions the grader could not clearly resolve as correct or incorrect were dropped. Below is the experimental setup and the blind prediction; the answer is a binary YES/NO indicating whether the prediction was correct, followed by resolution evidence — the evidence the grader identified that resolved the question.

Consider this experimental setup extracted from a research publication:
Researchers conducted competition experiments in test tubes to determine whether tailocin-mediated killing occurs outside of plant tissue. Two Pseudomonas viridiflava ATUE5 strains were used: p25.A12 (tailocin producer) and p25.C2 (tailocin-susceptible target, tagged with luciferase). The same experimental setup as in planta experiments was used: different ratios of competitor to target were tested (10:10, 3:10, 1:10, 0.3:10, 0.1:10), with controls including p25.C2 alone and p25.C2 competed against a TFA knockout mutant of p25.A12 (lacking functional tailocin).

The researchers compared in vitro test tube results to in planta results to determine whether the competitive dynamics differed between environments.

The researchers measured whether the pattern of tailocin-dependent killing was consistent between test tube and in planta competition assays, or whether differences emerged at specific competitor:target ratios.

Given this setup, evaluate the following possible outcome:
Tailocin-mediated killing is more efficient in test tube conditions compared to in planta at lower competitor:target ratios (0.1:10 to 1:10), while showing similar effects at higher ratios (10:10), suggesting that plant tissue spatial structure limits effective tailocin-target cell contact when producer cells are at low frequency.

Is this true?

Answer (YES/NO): NO